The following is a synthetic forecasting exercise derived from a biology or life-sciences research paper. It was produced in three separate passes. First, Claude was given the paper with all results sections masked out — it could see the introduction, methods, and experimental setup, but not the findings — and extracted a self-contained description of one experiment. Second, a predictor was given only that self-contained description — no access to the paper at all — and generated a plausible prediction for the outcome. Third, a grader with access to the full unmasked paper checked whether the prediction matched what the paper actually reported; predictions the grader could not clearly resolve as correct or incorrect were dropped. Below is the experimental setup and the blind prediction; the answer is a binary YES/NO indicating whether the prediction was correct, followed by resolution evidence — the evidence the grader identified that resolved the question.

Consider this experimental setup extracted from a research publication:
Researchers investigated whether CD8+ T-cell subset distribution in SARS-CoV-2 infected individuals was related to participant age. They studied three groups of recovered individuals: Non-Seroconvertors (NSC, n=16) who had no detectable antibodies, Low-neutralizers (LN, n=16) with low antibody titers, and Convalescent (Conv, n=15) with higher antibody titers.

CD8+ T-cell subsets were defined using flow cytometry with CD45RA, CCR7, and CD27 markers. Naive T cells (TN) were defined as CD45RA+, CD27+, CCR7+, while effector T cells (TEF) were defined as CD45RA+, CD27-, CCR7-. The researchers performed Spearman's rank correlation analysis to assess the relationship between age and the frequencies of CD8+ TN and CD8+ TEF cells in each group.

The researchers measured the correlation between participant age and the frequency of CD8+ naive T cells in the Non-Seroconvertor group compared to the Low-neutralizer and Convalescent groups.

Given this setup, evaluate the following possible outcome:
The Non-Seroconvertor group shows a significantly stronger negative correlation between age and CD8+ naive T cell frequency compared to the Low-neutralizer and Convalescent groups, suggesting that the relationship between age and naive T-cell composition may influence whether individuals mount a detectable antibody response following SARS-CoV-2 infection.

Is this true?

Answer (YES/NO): NO